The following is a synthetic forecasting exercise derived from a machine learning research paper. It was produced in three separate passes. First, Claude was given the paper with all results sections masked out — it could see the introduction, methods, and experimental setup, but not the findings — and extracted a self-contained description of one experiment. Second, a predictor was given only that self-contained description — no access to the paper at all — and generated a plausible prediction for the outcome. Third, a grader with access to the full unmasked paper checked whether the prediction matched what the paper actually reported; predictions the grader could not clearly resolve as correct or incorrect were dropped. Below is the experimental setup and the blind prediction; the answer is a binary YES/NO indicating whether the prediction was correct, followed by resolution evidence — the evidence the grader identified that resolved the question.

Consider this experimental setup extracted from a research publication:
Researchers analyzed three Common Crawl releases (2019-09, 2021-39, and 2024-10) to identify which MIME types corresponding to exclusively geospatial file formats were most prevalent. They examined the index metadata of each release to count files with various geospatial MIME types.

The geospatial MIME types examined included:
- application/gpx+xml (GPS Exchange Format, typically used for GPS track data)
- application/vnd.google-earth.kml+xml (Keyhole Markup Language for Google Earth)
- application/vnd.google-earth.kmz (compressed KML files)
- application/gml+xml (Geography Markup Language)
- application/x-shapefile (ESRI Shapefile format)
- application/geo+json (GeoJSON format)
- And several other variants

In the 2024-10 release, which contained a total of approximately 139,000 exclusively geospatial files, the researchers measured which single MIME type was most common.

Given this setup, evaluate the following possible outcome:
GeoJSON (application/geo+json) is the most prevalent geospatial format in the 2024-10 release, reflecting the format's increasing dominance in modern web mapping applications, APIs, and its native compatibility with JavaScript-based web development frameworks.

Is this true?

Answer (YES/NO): NO